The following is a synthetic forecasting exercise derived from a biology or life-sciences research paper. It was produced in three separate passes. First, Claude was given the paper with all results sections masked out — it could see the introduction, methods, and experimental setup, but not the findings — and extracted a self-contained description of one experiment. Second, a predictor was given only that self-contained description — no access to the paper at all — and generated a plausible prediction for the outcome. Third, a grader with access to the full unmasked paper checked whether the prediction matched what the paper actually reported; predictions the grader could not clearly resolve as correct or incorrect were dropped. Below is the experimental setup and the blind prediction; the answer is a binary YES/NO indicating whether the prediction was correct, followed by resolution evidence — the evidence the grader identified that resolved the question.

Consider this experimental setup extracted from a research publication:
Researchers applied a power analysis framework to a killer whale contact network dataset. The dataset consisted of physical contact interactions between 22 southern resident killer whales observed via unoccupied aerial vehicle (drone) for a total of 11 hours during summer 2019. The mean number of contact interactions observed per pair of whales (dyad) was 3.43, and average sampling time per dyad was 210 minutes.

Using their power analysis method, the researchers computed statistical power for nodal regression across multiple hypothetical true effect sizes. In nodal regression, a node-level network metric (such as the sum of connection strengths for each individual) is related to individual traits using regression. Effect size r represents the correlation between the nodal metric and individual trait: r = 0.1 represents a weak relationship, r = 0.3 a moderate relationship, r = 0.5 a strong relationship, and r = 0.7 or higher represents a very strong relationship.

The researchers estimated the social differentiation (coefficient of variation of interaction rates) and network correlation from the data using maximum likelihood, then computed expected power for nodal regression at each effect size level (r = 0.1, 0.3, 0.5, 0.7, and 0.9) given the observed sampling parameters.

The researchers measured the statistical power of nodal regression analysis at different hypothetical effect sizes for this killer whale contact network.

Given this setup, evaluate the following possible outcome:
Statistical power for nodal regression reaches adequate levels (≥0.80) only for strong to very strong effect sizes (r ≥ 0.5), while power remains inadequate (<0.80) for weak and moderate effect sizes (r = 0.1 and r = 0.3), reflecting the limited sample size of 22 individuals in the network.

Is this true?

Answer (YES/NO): NO